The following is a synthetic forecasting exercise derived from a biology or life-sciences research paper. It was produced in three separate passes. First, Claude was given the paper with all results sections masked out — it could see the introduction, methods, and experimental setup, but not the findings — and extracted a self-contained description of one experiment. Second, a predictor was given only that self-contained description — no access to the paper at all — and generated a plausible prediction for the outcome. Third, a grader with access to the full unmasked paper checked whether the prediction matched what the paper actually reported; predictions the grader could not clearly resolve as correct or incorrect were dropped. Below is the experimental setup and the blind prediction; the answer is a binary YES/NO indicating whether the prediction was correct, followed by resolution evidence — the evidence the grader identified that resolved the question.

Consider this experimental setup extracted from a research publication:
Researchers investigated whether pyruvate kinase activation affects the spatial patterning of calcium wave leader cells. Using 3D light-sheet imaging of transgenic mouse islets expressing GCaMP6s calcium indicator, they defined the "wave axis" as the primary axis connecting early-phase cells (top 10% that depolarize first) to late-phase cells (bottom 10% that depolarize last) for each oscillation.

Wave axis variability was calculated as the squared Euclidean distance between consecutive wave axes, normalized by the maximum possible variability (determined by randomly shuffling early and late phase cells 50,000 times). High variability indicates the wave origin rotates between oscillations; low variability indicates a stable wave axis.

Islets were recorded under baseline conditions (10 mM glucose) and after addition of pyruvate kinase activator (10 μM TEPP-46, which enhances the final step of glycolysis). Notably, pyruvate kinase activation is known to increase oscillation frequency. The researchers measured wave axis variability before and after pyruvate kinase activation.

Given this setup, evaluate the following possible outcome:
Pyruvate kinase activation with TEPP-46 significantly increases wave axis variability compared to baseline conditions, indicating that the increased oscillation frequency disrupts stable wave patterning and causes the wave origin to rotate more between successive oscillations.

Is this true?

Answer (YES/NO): NO